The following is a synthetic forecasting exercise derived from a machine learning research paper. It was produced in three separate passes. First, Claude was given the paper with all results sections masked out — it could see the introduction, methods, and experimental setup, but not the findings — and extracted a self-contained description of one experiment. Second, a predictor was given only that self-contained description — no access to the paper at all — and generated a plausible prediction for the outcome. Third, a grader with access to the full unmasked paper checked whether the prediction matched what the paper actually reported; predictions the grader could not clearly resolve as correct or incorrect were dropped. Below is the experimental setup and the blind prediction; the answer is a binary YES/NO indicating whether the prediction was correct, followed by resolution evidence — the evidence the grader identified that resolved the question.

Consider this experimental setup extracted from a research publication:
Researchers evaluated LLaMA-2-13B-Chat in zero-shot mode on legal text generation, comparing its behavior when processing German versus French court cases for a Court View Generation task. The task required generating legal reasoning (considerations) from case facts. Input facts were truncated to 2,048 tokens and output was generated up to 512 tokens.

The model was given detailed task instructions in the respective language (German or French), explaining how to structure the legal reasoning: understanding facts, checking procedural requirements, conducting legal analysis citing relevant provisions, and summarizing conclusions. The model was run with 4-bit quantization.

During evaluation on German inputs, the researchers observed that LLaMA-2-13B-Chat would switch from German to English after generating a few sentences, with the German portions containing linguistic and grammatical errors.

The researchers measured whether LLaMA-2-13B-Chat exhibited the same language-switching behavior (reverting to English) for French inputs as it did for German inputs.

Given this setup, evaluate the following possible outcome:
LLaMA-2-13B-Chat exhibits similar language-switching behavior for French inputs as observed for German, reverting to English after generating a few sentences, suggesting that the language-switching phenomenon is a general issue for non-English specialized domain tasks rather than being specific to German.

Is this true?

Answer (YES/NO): NO